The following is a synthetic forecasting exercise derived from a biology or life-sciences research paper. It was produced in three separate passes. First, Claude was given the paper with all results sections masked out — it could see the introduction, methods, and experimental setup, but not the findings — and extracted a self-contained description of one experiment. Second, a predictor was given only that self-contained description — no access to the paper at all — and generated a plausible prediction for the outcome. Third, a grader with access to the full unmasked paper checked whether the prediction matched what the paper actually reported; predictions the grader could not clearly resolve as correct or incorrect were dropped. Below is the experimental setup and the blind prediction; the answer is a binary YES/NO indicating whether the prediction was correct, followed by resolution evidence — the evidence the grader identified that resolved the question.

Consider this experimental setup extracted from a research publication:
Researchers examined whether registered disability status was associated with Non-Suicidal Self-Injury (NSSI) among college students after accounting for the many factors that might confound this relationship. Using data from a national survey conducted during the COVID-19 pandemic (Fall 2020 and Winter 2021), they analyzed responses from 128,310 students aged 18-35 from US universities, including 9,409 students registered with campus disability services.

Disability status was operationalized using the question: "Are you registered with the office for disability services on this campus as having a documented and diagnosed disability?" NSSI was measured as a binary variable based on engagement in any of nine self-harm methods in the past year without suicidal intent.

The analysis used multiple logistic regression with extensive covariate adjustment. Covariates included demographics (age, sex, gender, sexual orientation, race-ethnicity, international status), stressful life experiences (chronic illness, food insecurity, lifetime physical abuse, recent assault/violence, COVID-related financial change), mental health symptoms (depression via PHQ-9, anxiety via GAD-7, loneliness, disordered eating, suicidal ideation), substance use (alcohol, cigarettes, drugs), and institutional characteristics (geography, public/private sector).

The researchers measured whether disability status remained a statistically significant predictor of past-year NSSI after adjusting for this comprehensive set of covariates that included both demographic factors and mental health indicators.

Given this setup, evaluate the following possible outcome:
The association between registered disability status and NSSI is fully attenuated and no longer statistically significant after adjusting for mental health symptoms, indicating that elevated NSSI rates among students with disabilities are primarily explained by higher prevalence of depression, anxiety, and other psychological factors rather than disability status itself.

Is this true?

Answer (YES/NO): NO